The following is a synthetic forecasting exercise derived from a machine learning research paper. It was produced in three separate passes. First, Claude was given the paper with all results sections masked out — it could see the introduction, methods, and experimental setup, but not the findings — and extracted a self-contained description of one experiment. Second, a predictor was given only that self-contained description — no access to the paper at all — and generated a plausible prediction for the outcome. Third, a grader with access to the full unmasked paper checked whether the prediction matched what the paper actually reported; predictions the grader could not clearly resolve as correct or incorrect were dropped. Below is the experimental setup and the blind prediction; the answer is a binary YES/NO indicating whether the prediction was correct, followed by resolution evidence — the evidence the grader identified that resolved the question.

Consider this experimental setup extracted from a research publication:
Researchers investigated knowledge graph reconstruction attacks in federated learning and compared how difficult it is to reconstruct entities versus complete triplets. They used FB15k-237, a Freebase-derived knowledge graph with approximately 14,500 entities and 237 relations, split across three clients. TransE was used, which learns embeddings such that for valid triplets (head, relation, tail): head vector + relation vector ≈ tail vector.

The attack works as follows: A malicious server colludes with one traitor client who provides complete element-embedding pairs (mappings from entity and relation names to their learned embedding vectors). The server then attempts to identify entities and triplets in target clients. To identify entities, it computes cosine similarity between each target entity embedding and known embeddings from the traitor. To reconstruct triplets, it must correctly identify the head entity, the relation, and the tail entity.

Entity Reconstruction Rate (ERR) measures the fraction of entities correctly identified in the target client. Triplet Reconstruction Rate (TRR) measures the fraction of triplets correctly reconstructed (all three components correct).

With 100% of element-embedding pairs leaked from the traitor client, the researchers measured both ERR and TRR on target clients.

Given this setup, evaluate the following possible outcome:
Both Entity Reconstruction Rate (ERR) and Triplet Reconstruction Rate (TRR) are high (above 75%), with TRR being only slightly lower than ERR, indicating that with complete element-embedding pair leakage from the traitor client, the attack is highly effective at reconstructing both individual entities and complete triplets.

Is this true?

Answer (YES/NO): NO